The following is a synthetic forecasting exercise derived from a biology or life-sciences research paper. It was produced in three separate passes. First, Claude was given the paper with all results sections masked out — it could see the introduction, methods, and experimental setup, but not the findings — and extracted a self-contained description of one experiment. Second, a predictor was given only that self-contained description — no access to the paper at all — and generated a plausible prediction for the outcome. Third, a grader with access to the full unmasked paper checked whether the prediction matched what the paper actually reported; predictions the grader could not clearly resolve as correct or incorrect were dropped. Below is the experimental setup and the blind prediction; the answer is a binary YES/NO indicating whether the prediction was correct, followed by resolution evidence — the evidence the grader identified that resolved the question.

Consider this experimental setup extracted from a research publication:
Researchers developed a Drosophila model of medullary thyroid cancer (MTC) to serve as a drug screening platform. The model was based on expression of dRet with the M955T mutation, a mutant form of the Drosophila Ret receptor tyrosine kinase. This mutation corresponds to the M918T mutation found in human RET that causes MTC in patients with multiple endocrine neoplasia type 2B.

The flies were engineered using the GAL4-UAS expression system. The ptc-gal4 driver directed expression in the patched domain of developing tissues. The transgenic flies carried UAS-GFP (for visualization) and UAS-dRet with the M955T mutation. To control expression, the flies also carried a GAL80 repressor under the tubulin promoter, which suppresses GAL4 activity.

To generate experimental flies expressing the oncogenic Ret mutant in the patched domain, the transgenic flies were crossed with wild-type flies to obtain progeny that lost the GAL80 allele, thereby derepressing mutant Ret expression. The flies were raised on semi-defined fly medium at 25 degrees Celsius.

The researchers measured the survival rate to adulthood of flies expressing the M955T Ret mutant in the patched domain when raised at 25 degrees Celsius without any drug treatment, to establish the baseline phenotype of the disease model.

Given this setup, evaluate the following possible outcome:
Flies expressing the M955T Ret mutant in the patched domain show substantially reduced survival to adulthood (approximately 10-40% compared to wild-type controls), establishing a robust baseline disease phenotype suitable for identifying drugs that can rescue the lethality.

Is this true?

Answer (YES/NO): NO